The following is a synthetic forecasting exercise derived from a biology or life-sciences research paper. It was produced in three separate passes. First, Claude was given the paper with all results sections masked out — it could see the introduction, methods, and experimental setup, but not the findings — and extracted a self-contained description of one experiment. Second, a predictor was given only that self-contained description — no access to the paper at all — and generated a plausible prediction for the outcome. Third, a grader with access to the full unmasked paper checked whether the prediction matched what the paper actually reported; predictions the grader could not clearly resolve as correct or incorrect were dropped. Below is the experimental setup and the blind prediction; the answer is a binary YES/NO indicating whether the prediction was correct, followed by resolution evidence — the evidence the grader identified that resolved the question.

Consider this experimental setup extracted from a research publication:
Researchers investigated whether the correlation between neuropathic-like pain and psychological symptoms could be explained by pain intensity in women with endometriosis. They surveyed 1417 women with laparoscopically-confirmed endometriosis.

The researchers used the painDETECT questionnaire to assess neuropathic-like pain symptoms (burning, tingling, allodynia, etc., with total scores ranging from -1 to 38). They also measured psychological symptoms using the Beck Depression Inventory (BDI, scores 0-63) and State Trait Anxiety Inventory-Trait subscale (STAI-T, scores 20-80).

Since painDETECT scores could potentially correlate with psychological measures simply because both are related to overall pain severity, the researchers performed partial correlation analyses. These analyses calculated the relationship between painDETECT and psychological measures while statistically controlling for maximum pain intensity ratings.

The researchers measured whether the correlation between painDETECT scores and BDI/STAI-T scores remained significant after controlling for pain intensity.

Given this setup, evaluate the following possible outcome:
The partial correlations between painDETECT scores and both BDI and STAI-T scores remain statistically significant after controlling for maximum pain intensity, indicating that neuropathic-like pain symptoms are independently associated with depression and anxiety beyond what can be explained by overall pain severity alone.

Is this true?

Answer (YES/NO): YES